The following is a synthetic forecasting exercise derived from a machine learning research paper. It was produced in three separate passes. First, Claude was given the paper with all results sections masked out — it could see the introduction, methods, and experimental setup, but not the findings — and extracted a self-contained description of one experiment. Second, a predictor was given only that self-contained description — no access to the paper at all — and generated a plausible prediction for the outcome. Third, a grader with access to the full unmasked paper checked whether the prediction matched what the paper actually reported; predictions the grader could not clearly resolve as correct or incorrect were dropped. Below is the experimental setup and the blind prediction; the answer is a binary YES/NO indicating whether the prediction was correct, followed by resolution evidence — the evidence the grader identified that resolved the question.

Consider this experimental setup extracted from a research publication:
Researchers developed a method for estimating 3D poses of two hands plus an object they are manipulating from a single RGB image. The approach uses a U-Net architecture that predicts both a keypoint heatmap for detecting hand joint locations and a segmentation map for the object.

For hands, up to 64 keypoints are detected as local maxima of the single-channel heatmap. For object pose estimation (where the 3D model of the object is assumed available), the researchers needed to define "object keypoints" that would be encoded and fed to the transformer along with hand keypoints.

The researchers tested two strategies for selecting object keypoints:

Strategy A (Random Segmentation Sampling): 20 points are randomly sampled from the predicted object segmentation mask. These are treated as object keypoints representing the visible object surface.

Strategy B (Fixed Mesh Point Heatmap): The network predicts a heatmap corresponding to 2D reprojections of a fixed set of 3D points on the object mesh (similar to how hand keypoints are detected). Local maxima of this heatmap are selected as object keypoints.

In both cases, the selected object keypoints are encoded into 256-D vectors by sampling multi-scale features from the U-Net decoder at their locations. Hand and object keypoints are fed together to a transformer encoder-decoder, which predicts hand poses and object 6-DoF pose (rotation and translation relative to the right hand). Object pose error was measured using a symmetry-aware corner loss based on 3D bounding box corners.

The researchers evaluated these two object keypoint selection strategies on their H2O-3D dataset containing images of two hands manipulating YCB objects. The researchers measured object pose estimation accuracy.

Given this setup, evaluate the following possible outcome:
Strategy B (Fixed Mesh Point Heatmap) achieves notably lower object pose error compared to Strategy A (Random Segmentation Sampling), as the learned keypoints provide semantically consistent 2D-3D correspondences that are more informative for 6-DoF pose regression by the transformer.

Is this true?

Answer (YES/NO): NO